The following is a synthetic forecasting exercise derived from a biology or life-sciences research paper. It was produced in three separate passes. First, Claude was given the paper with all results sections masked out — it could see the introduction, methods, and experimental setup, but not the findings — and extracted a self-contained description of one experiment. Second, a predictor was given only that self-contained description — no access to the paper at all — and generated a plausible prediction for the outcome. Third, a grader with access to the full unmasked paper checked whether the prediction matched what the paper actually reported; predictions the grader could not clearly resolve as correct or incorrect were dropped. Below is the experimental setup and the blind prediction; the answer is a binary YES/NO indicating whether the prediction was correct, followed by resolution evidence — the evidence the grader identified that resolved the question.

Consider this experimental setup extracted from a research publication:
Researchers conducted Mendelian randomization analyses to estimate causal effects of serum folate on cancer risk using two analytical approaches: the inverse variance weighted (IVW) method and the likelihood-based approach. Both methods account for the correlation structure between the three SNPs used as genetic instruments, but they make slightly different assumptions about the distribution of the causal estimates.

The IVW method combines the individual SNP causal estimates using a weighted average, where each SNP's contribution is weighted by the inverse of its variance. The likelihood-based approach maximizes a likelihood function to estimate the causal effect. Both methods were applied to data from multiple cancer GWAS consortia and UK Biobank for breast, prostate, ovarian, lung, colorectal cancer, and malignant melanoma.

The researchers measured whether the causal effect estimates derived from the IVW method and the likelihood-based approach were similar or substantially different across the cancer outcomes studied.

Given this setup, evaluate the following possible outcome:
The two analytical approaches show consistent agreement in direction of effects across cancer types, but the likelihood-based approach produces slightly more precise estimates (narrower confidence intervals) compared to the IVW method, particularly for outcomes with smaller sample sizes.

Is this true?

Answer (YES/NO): NO